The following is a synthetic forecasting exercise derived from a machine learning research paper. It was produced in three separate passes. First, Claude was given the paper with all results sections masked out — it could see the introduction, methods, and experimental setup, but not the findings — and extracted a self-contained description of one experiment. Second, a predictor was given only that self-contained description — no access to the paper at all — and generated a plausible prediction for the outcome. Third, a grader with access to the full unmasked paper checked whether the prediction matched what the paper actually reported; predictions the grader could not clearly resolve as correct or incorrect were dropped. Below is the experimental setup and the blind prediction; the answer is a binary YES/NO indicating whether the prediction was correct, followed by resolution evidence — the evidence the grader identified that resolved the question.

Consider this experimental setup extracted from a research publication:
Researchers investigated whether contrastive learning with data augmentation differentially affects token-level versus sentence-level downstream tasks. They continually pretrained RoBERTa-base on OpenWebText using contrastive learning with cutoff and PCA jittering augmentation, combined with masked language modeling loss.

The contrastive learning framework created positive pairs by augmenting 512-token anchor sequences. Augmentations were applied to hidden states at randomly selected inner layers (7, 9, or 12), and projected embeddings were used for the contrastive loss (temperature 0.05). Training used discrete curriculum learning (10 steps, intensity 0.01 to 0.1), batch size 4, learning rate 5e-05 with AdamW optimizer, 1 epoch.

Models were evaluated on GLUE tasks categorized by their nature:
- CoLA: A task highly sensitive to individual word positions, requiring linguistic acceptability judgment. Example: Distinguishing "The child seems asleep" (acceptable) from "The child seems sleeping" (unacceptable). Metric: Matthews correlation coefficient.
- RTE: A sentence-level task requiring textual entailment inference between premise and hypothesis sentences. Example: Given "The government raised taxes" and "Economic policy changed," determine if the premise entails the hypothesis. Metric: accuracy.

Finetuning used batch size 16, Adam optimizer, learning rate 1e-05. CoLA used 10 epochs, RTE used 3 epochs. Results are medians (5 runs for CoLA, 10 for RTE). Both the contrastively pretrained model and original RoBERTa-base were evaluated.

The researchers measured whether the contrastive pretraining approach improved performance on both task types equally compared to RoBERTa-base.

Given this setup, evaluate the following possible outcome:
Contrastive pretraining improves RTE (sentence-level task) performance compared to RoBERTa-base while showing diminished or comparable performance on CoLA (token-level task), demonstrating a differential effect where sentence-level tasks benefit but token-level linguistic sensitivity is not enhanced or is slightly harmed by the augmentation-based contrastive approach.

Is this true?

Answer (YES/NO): YES